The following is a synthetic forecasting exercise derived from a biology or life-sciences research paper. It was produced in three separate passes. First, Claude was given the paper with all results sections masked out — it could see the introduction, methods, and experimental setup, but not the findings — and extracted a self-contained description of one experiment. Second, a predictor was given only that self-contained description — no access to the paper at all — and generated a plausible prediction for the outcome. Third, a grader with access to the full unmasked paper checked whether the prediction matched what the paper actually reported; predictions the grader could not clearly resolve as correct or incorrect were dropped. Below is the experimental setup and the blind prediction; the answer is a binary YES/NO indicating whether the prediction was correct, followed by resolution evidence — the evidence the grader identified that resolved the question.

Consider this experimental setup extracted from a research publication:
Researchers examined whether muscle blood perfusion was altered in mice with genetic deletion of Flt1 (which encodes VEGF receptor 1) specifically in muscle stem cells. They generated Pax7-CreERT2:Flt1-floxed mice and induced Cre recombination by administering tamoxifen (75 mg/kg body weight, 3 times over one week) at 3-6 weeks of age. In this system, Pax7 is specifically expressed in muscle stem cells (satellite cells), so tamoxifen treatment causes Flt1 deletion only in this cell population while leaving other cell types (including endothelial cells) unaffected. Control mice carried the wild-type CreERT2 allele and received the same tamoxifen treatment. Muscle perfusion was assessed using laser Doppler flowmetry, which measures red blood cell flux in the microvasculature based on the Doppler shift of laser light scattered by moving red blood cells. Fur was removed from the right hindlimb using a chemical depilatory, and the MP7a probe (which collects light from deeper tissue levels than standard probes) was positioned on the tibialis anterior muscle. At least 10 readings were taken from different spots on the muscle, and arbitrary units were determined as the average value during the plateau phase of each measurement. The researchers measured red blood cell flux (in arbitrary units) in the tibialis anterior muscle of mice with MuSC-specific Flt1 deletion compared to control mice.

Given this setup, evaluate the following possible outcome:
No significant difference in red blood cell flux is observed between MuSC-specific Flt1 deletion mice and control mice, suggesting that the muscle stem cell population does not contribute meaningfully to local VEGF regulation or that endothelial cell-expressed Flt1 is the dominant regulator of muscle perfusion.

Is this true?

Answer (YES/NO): NO